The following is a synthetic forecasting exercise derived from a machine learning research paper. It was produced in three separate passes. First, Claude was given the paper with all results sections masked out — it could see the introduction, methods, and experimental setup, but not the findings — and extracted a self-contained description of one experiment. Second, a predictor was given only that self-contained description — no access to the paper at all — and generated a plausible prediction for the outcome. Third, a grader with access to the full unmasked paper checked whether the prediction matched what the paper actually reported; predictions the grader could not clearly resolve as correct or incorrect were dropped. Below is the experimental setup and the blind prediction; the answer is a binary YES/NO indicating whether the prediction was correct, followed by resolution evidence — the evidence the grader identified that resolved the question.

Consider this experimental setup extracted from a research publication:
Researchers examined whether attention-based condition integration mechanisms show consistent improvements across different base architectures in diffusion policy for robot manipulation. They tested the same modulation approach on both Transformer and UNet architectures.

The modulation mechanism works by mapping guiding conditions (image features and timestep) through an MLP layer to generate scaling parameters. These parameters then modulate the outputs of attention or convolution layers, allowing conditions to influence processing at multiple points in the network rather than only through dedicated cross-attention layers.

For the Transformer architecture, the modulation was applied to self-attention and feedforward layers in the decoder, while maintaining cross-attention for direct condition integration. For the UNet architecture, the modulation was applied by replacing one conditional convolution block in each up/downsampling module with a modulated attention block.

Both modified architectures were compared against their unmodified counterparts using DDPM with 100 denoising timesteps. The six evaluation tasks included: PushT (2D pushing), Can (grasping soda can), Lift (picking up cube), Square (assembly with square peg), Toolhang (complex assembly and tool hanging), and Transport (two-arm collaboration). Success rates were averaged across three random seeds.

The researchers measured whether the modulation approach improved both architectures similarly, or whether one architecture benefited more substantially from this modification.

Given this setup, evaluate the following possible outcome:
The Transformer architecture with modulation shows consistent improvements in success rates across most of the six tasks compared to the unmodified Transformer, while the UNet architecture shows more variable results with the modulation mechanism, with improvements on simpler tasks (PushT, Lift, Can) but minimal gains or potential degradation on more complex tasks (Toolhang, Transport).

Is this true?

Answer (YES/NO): NO